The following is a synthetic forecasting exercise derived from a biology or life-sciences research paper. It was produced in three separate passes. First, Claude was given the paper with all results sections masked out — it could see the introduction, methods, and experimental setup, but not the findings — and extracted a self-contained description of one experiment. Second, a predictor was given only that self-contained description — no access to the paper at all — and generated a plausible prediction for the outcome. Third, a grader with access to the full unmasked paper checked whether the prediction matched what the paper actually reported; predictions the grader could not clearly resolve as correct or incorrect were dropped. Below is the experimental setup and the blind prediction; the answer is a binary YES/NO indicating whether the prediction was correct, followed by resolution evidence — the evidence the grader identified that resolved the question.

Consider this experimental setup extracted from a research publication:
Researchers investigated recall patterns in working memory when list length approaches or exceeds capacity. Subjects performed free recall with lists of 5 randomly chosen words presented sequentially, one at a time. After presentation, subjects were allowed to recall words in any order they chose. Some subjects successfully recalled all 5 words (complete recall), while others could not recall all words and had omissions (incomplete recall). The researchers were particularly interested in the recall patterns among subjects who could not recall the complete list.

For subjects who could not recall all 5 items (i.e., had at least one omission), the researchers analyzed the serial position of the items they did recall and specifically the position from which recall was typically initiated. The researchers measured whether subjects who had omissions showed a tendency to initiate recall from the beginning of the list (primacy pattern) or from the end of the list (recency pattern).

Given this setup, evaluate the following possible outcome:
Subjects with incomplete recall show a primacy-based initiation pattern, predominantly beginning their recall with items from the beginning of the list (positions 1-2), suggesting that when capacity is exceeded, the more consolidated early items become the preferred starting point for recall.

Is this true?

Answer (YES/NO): NO